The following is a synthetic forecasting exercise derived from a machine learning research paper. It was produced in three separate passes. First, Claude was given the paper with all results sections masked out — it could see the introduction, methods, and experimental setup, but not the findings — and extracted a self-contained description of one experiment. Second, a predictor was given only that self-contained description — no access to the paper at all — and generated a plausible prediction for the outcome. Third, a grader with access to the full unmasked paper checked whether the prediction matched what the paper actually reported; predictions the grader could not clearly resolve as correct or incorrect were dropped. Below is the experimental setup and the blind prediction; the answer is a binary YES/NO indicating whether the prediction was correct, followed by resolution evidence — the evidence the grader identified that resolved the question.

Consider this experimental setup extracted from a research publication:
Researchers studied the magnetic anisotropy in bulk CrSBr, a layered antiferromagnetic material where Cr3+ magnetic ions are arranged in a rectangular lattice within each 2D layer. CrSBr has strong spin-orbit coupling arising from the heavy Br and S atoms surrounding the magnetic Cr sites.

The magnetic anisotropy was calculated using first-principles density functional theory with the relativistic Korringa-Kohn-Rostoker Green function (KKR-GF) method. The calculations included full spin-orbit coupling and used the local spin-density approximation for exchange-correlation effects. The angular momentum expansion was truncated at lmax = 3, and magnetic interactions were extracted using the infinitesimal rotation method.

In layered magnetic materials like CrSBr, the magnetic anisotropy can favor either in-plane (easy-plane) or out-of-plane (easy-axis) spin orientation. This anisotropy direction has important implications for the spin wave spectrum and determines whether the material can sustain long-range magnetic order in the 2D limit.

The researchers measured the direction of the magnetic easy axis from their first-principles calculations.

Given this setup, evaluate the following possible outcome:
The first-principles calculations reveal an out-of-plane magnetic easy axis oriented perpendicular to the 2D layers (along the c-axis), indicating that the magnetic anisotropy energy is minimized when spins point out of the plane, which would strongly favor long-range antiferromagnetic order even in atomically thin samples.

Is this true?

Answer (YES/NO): NO